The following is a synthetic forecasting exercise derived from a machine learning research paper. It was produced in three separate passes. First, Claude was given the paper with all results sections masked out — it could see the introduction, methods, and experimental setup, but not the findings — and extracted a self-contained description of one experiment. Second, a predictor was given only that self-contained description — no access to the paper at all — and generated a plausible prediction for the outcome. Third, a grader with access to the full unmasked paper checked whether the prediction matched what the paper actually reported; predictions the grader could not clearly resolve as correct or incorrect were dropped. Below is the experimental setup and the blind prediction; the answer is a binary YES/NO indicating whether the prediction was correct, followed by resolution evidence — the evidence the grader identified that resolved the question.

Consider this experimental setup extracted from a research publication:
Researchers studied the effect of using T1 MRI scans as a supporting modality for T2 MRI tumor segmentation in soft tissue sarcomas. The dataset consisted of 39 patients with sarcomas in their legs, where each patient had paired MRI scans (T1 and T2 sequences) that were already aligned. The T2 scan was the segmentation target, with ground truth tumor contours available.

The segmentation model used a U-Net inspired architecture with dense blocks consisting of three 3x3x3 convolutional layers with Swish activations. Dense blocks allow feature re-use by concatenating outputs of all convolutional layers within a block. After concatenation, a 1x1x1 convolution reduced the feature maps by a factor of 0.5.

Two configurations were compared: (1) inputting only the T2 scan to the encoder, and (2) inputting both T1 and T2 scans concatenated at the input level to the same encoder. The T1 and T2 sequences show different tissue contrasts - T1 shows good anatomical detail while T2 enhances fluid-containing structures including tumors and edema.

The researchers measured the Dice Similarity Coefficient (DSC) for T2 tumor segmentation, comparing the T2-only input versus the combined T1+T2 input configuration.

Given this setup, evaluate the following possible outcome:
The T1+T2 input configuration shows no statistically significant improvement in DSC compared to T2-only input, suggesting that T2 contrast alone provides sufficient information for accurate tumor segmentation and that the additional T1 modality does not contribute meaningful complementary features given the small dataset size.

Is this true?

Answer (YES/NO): NO